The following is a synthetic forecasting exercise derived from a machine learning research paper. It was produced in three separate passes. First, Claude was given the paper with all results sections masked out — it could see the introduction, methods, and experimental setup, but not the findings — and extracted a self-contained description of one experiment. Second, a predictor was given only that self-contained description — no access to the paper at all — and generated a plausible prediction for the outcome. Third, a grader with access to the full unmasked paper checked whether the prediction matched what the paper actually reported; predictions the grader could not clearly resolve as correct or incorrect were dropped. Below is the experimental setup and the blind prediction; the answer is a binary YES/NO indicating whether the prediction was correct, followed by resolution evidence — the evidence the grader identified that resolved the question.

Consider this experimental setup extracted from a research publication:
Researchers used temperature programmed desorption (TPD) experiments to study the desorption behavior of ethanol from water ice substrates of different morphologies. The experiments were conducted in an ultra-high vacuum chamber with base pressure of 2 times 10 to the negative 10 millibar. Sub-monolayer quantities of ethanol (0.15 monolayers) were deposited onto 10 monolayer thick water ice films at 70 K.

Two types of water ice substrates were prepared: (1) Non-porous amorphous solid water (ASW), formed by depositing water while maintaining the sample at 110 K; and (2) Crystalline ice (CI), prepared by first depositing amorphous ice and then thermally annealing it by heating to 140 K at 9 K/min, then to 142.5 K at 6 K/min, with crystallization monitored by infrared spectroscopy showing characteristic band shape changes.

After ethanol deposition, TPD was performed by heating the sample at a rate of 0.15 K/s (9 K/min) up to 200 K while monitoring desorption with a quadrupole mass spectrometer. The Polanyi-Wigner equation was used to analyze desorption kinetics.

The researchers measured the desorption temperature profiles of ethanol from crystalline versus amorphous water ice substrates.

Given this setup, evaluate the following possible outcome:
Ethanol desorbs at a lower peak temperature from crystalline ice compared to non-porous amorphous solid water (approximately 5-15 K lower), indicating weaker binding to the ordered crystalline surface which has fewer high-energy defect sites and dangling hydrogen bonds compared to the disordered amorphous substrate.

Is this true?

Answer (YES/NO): NO